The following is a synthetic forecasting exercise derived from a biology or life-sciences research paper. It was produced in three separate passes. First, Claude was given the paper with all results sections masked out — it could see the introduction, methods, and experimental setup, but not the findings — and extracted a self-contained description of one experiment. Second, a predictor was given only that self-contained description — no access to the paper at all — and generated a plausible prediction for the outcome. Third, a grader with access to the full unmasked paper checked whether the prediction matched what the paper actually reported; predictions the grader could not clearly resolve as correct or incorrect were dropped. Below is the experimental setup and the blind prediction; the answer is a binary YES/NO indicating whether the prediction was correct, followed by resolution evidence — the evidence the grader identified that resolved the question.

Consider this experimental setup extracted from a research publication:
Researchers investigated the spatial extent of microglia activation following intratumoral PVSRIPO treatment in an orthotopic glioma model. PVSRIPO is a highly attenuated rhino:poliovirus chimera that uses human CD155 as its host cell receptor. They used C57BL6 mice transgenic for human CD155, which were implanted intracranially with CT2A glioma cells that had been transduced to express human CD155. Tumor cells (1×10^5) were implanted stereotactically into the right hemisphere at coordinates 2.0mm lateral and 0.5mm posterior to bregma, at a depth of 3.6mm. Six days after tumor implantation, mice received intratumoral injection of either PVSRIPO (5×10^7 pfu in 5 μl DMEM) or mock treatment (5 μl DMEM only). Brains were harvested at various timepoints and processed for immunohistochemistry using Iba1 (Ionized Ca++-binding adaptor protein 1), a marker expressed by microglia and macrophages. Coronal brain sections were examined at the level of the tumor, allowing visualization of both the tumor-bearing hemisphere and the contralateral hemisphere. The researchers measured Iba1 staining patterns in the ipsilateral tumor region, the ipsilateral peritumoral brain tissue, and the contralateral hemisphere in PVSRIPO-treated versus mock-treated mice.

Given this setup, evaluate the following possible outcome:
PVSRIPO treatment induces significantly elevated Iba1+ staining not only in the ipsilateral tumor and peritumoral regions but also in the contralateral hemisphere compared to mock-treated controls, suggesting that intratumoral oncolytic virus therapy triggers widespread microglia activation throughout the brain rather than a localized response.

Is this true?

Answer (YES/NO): YES